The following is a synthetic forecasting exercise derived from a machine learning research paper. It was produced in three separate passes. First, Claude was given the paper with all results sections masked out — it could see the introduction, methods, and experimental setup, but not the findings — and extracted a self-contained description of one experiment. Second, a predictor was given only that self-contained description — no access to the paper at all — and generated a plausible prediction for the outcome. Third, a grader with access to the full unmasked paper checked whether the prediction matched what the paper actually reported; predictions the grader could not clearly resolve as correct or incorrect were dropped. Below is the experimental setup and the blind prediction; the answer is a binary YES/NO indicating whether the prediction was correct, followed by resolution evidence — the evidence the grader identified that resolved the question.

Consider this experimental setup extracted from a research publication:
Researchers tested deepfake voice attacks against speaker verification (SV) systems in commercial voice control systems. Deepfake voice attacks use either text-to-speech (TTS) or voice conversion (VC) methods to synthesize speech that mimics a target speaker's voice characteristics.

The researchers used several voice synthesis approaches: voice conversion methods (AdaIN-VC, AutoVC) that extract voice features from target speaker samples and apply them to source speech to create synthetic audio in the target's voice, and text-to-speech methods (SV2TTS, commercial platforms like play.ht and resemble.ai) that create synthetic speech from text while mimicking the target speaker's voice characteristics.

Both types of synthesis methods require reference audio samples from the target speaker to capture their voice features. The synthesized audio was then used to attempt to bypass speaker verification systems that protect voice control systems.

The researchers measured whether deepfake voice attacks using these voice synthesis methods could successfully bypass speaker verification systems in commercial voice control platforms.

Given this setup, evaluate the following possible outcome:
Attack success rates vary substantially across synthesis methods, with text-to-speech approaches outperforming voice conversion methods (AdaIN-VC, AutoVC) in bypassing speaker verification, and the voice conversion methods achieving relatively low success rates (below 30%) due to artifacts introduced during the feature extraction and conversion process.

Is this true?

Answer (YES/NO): NO